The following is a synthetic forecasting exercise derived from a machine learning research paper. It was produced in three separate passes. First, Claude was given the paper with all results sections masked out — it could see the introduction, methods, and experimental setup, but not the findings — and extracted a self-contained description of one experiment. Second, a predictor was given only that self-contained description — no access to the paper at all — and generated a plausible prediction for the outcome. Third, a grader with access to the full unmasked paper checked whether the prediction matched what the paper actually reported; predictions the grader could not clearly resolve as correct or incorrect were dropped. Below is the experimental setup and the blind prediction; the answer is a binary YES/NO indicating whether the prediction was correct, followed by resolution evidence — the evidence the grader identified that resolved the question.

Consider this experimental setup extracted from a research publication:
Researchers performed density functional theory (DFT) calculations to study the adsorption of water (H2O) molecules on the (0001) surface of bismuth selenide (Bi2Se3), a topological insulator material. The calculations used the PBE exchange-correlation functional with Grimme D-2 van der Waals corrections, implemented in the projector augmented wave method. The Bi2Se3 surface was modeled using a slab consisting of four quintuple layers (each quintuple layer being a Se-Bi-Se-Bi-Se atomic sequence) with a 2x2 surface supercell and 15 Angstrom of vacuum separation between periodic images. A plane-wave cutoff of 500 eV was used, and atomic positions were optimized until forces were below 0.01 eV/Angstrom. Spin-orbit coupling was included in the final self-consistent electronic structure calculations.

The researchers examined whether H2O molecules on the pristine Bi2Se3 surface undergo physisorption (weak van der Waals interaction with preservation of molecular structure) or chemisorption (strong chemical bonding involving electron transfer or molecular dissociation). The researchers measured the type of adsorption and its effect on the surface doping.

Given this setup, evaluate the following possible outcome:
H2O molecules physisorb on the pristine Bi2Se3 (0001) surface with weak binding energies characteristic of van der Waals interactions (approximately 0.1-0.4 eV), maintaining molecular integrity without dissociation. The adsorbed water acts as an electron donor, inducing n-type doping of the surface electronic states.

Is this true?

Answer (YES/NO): NO